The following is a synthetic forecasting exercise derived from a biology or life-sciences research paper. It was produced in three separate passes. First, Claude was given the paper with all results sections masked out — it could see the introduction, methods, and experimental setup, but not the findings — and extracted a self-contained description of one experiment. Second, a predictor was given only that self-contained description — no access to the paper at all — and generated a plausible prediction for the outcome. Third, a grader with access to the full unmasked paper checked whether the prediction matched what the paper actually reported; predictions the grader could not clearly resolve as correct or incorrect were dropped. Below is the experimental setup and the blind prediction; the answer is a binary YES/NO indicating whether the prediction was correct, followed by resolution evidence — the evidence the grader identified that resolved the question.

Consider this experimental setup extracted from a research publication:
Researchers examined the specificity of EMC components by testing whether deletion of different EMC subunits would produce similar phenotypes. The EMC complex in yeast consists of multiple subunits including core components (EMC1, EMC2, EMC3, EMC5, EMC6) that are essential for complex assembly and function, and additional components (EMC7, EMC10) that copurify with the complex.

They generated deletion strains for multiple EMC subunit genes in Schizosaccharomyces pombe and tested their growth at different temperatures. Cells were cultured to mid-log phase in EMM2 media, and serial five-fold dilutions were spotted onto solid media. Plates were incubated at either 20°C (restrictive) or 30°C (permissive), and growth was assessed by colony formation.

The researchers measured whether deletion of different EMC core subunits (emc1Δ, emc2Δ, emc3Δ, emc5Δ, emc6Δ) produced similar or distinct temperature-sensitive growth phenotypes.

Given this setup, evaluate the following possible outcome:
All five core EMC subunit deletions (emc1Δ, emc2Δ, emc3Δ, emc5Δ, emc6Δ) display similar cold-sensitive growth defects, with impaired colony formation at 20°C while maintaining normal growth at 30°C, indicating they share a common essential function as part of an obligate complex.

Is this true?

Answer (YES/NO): NO